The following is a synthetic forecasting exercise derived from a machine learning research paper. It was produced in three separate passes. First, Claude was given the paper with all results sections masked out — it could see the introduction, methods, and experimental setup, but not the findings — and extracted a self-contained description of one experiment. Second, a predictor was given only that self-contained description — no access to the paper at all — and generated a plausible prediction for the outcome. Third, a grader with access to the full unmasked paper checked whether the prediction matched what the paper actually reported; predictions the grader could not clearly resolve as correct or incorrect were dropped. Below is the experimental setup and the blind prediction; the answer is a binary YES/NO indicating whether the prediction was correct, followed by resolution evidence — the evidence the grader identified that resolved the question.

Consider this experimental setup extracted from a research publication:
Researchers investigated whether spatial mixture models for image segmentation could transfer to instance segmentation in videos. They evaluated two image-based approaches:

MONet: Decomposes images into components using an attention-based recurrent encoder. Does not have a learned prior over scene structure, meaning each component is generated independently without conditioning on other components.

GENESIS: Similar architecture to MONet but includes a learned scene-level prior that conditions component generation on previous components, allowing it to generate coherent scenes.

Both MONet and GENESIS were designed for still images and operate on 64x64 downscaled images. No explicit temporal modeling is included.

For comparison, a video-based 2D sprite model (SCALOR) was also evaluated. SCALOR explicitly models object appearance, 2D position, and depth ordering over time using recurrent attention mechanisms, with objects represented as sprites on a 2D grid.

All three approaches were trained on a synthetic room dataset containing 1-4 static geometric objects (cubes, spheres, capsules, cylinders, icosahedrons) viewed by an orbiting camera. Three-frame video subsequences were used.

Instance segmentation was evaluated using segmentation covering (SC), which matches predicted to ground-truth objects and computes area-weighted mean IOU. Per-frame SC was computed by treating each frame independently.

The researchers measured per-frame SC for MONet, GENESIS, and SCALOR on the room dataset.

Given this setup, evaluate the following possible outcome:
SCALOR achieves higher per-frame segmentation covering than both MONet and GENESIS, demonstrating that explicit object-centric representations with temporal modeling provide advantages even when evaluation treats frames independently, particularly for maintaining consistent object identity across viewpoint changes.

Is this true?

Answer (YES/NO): YES